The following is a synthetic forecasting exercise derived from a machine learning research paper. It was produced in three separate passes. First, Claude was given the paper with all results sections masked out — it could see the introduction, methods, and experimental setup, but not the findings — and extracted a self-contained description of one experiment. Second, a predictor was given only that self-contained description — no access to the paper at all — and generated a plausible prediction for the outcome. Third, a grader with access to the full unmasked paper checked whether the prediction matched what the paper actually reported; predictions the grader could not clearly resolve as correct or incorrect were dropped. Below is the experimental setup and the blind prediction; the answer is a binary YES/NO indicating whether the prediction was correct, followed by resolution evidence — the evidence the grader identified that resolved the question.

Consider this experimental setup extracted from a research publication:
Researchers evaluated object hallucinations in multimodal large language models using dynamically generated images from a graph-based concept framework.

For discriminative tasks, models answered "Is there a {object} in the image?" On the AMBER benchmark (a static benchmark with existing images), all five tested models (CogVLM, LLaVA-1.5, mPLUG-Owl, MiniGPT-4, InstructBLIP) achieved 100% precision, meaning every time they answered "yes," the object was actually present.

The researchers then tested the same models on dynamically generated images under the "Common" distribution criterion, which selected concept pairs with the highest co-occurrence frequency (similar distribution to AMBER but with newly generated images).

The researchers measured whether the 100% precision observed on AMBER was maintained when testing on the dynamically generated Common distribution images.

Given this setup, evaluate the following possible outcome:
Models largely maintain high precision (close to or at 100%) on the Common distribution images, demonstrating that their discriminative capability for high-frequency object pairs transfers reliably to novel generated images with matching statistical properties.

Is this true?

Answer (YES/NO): NO